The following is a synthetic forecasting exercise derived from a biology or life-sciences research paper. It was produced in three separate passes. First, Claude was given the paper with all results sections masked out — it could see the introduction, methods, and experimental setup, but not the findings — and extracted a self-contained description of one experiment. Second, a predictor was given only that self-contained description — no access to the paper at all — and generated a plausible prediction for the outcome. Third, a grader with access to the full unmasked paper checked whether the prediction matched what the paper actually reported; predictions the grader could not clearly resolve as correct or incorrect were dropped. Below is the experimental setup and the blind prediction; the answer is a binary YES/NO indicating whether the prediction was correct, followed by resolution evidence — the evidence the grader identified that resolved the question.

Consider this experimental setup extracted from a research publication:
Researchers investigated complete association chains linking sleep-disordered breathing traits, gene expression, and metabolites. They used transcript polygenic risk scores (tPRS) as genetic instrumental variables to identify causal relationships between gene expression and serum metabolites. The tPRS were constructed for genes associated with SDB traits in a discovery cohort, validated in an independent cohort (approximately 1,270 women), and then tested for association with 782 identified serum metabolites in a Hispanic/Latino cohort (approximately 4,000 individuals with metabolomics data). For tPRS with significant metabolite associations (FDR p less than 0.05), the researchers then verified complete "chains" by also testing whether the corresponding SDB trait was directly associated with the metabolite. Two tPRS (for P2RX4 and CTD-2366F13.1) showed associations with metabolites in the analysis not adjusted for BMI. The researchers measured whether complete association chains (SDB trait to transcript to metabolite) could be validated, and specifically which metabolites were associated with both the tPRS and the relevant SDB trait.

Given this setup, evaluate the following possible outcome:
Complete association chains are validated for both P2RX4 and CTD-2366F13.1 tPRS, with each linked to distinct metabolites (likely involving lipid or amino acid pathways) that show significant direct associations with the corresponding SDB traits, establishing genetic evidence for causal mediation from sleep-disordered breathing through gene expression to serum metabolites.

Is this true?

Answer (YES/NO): NO